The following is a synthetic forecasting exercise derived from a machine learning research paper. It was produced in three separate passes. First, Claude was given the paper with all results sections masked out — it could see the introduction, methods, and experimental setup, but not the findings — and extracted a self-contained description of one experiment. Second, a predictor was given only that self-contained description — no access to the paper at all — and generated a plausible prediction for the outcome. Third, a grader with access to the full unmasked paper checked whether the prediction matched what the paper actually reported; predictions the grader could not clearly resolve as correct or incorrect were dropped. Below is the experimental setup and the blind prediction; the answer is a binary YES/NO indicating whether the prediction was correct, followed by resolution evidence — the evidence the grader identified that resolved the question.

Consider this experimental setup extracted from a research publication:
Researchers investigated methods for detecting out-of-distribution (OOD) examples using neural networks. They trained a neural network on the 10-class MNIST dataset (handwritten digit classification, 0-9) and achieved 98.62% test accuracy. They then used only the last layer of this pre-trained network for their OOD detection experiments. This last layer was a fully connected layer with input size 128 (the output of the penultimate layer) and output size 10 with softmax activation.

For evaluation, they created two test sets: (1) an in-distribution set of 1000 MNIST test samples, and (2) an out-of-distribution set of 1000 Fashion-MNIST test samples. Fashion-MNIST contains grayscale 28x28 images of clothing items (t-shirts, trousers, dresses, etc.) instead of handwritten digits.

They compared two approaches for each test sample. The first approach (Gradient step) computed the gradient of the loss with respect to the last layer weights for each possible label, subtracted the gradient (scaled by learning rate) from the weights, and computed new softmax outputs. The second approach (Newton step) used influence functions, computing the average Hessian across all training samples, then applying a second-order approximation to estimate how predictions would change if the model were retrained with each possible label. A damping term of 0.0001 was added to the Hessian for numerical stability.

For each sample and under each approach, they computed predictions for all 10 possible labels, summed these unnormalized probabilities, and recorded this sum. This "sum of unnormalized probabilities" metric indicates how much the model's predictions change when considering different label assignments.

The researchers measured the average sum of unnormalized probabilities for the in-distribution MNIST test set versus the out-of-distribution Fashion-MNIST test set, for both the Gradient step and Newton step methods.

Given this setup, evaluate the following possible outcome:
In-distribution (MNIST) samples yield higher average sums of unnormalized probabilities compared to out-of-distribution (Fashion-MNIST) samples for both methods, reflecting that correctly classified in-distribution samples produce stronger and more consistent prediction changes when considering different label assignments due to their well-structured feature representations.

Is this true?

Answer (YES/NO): NO